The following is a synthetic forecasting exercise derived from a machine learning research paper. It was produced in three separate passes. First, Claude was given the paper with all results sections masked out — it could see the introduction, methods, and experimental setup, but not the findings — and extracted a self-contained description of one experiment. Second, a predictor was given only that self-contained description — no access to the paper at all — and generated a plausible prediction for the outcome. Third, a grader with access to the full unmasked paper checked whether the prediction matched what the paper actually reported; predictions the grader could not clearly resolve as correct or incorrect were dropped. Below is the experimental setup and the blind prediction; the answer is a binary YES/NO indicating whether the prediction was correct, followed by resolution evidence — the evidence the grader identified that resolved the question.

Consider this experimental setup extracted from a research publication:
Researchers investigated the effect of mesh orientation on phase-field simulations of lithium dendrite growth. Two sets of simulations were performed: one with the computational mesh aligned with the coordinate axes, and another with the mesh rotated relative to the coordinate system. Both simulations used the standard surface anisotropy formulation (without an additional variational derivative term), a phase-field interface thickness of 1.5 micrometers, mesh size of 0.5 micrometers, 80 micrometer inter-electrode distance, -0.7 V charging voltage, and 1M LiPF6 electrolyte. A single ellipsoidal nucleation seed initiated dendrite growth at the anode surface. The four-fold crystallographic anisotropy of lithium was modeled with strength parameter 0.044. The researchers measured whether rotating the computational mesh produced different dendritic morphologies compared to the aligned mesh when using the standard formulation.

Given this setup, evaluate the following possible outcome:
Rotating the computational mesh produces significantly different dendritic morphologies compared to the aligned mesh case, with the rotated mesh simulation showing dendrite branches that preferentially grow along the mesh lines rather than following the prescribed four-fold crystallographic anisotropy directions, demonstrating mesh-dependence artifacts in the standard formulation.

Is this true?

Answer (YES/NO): NO